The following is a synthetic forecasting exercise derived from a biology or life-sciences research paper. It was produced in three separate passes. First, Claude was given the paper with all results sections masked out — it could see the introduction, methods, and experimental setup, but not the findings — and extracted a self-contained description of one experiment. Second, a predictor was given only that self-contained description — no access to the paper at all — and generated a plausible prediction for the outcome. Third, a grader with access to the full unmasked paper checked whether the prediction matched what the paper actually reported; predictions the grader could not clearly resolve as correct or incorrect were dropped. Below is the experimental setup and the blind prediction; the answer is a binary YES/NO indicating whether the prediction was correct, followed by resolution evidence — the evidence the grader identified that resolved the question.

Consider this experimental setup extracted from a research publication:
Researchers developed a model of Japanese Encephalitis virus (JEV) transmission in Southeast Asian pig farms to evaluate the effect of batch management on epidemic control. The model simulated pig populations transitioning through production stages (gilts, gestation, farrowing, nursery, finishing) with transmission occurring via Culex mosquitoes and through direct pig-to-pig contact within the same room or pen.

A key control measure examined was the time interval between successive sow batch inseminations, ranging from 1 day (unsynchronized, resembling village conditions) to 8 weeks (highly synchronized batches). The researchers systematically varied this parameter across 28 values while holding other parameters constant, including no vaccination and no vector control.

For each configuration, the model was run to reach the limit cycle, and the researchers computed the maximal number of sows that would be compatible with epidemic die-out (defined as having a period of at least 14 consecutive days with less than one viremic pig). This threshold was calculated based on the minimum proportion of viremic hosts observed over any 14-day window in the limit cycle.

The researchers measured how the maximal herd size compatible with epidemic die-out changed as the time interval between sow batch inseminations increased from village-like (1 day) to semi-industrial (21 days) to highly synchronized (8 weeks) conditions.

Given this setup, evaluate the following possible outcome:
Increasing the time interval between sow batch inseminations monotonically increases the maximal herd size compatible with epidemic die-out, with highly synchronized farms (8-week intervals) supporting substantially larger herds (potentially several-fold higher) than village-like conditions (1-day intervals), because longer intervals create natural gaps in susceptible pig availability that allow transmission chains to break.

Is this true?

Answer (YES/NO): NO